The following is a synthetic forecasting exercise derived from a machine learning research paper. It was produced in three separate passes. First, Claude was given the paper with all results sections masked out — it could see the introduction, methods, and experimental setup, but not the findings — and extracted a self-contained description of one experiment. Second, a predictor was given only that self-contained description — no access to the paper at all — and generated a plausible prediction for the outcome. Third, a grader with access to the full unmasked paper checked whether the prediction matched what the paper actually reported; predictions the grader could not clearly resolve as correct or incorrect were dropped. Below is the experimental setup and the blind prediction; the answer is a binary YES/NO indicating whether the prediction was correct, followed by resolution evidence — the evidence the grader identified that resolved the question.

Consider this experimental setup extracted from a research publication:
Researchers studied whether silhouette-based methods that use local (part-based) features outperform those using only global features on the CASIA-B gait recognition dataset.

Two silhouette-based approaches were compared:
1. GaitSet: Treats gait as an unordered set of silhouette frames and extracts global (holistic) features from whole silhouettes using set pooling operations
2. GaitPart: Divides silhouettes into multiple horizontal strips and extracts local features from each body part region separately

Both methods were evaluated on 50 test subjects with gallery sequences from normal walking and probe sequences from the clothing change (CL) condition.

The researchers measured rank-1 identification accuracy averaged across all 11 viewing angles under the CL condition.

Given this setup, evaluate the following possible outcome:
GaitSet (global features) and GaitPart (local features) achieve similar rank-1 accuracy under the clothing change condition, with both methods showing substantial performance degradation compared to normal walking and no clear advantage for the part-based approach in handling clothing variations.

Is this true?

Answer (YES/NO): NO